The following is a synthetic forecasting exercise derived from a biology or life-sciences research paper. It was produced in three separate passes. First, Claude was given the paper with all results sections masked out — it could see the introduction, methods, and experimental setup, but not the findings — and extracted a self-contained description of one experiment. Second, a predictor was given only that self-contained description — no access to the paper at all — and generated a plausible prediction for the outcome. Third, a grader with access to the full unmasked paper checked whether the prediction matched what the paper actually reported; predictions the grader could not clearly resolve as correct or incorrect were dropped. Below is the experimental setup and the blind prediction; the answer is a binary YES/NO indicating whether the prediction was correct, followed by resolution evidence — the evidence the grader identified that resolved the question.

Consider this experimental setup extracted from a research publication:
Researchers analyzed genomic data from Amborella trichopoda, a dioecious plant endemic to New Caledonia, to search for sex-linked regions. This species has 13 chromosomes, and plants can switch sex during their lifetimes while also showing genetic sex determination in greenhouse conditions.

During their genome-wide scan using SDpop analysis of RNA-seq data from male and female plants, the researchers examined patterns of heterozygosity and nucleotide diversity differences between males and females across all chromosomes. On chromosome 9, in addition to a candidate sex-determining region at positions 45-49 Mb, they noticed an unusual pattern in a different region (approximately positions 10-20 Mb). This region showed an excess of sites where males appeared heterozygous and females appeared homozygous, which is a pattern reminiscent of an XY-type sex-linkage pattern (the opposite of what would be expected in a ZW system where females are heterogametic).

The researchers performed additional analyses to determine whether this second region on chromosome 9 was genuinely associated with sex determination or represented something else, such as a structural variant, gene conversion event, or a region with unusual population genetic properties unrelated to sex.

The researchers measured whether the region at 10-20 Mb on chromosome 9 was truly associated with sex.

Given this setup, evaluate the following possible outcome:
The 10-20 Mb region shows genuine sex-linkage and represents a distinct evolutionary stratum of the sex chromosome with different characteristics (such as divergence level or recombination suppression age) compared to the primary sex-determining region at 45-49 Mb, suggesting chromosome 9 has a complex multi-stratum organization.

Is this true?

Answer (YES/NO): NO